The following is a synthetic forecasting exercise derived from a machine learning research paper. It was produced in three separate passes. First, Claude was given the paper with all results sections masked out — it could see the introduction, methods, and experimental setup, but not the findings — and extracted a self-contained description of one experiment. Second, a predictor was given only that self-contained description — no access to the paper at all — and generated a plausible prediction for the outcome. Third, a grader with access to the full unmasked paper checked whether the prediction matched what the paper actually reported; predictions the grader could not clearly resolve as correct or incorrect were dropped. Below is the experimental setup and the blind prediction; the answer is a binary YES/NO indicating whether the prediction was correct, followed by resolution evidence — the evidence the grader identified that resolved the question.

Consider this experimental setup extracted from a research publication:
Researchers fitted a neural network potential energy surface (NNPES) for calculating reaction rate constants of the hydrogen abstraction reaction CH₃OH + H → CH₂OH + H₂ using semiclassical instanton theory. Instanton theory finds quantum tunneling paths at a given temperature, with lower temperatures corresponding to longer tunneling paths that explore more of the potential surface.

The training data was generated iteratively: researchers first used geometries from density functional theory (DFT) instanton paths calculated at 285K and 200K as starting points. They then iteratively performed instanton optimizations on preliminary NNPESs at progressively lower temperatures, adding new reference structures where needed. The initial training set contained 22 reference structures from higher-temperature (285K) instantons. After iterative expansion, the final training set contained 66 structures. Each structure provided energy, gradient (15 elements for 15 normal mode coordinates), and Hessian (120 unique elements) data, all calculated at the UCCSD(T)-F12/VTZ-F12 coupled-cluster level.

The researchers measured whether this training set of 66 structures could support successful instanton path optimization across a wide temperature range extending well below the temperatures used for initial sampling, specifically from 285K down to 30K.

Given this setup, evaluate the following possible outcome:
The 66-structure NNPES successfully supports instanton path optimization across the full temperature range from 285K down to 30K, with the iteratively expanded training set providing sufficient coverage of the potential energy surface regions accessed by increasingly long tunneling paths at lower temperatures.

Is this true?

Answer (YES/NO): YES